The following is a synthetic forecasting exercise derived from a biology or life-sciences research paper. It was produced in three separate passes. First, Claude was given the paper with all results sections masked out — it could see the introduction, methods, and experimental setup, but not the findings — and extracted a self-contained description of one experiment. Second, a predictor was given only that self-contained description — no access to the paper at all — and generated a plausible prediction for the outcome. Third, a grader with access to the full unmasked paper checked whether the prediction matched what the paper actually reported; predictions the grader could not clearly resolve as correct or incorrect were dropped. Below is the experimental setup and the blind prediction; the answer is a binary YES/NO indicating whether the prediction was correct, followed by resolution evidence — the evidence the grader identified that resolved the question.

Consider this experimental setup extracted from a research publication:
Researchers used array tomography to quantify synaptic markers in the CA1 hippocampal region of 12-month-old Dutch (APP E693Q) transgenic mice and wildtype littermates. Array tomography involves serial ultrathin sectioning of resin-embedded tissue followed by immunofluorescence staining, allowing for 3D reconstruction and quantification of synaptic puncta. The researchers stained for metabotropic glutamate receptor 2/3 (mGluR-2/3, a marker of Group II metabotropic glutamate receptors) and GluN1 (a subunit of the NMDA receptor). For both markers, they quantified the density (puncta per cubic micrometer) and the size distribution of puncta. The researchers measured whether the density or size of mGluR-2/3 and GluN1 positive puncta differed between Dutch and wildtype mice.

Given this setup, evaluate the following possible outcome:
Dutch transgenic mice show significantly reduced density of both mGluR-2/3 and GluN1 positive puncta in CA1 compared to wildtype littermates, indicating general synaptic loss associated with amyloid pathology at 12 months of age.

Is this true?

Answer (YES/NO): NO